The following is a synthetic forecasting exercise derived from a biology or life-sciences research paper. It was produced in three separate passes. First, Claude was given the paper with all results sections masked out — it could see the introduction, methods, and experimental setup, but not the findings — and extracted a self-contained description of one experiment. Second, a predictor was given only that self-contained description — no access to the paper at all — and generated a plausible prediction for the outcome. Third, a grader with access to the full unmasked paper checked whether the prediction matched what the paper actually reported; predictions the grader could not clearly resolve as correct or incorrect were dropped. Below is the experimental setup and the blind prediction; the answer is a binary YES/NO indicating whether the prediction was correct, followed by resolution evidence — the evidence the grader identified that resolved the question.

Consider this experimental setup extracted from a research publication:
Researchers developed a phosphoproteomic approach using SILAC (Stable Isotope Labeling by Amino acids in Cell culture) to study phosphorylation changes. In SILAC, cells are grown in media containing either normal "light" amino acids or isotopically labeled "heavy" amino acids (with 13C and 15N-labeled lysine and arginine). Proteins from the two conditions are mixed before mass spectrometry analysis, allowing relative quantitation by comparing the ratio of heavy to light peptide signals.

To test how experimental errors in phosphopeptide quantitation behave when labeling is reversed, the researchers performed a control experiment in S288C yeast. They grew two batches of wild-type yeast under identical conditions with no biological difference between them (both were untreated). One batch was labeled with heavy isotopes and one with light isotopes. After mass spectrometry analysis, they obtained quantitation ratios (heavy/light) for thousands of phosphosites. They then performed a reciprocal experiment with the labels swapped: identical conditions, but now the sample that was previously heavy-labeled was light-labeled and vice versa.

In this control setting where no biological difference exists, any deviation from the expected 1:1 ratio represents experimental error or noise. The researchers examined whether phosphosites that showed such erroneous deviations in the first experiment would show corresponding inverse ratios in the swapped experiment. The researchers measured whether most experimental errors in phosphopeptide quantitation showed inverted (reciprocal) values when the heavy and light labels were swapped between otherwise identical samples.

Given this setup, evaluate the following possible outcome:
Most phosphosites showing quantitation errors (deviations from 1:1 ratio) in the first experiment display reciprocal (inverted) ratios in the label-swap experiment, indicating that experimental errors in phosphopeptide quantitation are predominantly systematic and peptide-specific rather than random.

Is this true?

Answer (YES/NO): NO